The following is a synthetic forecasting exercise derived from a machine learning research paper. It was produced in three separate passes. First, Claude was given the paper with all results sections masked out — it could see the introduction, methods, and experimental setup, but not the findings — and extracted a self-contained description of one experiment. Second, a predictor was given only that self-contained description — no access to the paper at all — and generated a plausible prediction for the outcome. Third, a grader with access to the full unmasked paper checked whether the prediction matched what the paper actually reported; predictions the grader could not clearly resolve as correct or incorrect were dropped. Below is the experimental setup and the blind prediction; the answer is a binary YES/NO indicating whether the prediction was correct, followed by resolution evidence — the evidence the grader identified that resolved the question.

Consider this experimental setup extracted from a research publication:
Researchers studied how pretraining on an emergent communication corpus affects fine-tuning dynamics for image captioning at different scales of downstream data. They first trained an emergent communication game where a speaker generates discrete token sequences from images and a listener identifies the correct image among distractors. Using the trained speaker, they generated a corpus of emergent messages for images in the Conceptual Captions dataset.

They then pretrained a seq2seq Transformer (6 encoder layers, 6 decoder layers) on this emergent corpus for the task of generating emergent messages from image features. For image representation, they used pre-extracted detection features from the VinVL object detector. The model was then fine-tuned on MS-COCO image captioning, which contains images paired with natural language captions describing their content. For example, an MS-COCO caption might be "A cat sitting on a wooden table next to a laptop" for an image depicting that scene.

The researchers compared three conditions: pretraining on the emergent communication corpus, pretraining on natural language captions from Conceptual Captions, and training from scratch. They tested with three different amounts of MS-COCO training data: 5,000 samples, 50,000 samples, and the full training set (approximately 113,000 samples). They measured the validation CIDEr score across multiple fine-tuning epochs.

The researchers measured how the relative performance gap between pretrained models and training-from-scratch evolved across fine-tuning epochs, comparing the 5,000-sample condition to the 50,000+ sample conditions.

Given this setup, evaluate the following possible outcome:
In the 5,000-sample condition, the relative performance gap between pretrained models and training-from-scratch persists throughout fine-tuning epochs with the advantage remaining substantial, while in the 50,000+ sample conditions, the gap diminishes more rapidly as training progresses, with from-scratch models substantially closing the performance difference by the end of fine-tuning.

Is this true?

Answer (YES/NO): NO